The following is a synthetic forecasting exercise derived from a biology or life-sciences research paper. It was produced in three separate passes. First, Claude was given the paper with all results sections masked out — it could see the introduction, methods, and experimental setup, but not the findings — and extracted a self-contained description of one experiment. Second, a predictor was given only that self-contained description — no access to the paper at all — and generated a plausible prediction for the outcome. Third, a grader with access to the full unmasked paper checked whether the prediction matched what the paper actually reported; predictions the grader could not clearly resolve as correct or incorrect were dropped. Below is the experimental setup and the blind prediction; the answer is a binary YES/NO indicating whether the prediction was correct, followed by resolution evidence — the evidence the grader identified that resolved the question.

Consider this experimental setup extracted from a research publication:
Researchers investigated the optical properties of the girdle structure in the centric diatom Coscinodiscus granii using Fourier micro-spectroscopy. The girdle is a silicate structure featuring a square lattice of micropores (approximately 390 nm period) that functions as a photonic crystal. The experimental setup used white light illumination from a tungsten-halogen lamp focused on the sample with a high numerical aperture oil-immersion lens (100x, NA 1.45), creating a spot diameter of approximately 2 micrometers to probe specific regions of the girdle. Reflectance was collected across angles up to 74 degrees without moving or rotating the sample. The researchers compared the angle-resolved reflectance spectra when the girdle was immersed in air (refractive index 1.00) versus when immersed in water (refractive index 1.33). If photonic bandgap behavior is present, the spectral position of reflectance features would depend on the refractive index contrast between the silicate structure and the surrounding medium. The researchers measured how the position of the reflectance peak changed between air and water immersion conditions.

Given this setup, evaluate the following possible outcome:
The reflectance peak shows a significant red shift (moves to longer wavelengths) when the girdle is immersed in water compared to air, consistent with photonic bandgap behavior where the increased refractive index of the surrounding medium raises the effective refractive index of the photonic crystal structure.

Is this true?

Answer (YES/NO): YES